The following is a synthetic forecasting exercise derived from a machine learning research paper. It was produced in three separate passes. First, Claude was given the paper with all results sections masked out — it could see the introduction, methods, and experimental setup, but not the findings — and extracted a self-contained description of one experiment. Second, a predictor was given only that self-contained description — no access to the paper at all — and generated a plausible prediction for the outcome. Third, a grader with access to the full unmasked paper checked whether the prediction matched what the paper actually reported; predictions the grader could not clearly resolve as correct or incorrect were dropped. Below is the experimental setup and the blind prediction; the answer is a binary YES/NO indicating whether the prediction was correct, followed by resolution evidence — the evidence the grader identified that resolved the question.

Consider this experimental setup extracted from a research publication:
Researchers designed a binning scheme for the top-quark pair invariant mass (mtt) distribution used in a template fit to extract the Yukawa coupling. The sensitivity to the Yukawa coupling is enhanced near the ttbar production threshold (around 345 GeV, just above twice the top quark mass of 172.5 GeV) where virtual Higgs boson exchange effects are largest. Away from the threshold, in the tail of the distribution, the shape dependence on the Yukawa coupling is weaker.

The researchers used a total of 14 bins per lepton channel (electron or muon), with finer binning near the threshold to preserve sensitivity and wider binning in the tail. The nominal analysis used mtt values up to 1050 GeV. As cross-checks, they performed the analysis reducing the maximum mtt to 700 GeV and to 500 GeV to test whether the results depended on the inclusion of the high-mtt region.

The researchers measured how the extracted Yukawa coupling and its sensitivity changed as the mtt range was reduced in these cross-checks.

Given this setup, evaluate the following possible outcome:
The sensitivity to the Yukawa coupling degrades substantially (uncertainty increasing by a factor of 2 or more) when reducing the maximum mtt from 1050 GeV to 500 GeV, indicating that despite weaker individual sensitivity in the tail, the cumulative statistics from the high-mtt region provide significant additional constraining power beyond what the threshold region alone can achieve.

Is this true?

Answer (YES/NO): NO